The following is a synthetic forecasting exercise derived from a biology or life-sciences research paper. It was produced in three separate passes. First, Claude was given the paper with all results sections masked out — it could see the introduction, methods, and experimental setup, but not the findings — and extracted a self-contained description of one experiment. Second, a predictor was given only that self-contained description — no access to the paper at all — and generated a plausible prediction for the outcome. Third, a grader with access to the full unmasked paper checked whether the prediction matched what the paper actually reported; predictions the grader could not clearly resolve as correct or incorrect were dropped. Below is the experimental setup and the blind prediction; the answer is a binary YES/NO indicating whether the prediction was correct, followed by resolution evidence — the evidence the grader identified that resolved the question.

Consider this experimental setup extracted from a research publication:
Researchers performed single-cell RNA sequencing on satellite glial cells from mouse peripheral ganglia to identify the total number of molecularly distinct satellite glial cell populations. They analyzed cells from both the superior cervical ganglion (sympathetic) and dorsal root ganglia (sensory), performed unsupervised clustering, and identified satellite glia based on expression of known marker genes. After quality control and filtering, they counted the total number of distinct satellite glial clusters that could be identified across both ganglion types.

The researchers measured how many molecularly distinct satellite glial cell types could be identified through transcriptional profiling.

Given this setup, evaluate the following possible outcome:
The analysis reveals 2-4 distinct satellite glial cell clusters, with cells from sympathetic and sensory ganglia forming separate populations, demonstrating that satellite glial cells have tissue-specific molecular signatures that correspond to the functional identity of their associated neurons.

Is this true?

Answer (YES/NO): NO